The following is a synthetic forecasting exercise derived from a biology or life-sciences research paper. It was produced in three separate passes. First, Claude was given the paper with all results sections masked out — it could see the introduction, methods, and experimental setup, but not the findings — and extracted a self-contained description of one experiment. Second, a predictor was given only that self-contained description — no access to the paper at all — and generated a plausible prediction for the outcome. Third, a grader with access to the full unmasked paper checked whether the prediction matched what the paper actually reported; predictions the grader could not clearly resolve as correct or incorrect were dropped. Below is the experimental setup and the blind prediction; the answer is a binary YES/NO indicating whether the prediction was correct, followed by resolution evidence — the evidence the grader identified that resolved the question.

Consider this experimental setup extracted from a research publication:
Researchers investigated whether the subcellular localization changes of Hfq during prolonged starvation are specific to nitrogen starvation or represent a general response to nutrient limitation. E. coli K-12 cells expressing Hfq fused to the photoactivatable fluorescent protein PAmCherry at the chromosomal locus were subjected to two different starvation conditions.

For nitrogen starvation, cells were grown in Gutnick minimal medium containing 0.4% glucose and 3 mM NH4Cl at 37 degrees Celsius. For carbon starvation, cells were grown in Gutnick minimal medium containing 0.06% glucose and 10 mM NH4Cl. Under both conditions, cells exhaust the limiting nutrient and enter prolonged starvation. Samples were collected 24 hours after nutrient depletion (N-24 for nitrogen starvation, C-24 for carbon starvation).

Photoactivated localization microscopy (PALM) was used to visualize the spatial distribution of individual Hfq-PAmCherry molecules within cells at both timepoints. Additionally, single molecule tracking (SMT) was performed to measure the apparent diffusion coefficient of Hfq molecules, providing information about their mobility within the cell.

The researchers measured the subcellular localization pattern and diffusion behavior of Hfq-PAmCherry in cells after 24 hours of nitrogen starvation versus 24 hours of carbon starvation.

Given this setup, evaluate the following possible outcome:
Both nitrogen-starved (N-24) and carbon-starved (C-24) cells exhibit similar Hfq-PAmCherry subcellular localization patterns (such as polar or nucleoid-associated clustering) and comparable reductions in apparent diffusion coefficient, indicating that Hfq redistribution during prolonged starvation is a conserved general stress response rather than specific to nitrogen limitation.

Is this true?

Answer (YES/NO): NO